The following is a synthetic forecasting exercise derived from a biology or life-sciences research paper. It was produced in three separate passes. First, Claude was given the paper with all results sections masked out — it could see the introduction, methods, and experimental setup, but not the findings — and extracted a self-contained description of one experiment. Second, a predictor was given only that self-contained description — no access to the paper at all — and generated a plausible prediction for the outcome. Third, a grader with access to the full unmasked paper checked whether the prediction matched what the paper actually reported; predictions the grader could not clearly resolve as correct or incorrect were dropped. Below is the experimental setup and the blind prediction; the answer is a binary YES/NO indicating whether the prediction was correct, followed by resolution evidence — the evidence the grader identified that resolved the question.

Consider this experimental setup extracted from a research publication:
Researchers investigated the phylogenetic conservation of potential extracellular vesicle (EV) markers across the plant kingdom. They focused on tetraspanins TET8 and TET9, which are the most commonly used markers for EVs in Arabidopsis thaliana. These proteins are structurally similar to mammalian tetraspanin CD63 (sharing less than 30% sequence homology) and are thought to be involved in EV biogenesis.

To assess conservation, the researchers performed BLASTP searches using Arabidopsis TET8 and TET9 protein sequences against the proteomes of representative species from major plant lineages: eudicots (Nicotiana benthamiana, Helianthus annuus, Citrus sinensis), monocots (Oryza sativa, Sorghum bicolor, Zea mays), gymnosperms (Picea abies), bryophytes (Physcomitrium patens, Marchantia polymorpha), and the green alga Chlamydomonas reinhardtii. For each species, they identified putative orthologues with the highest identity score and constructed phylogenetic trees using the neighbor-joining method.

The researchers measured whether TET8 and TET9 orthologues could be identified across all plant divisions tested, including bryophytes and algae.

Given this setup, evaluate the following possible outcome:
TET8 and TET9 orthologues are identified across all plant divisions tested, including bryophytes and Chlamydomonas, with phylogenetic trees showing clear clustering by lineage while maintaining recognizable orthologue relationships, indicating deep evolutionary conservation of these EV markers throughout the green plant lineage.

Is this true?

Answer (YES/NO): NO